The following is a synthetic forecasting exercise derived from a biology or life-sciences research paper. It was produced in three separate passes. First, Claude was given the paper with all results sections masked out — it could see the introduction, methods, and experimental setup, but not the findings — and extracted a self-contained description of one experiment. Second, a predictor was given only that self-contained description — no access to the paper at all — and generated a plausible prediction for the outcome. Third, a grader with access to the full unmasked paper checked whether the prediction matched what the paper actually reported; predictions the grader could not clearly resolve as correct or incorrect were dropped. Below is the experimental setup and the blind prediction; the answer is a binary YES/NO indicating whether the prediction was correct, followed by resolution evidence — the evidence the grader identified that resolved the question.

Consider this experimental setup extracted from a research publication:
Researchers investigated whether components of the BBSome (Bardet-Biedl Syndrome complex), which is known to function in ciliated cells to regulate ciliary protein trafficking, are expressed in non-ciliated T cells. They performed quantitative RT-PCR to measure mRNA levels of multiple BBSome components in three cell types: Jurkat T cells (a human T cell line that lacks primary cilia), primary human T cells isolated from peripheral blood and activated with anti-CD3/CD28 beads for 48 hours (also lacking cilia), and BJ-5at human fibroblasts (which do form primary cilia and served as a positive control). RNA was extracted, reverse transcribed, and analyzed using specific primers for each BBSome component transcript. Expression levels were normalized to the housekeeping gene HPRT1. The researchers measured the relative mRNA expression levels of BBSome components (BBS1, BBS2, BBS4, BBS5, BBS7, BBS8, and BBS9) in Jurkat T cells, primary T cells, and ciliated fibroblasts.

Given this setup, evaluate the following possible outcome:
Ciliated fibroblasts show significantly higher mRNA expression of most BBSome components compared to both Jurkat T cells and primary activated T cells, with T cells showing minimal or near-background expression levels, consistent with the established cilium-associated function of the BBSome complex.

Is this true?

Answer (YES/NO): NO